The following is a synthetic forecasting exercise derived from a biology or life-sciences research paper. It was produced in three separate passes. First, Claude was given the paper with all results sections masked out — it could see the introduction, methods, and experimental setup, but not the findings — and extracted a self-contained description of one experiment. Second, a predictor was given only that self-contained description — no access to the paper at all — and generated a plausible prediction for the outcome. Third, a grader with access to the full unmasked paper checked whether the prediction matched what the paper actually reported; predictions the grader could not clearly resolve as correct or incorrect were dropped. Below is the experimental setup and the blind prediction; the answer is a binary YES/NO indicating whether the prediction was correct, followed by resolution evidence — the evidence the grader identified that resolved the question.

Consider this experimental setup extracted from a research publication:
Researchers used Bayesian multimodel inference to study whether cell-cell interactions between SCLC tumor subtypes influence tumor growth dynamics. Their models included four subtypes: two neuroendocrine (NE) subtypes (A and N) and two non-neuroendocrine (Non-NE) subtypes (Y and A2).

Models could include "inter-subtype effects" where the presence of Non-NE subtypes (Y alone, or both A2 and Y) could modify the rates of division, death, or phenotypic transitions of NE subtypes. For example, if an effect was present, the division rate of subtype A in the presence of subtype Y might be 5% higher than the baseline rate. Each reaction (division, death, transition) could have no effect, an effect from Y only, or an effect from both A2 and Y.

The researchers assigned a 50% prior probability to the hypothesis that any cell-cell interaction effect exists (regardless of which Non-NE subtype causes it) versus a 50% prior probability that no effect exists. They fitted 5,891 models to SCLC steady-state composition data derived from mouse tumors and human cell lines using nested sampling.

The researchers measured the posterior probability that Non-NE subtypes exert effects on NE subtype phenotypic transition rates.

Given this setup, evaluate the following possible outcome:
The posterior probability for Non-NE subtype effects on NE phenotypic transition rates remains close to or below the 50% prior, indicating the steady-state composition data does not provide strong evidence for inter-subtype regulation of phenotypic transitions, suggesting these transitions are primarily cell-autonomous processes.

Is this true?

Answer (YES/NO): YES